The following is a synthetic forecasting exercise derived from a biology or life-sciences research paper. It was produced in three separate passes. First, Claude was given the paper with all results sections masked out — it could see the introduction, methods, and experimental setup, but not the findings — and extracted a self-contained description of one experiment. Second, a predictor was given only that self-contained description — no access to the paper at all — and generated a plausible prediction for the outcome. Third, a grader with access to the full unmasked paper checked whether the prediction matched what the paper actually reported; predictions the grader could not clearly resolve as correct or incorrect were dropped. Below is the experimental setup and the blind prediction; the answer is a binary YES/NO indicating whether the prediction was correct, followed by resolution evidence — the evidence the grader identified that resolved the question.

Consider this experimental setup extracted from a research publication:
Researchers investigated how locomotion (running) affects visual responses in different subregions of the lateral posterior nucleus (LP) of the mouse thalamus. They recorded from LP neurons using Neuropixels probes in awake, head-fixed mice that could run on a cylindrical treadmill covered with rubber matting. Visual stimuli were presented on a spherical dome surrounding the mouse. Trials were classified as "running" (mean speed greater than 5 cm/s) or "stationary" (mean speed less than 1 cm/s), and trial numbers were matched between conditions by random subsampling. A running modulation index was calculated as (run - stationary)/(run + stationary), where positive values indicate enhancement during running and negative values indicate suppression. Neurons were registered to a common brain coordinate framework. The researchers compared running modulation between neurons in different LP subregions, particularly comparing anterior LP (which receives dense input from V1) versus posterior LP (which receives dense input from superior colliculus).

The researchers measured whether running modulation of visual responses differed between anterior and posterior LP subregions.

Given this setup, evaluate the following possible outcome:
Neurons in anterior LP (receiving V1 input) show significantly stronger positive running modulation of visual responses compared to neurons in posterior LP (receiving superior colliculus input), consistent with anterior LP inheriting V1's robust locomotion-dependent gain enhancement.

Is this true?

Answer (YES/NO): YES